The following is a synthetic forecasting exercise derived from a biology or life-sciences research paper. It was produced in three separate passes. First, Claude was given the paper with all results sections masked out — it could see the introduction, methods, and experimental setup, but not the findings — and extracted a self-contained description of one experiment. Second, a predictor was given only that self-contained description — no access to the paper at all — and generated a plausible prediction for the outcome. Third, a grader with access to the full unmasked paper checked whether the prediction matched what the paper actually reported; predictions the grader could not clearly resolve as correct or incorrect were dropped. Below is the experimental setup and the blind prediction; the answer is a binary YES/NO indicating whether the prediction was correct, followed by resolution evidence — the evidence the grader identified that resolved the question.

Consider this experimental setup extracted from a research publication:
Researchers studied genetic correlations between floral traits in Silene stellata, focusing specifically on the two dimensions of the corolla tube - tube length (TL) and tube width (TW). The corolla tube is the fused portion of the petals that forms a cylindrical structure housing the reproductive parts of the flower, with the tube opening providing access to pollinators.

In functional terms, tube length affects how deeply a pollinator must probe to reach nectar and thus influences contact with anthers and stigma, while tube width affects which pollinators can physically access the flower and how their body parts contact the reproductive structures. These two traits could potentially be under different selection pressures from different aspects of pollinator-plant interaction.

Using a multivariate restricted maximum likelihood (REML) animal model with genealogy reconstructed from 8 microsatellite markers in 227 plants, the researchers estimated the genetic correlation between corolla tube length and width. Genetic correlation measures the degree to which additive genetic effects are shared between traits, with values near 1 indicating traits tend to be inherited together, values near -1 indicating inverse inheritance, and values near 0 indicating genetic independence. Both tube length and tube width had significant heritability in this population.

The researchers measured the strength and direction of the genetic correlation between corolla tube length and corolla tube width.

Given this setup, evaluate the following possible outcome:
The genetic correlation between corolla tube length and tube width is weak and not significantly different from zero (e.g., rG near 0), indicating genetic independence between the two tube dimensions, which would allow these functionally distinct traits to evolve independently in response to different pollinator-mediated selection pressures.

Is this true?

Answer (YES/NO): YES